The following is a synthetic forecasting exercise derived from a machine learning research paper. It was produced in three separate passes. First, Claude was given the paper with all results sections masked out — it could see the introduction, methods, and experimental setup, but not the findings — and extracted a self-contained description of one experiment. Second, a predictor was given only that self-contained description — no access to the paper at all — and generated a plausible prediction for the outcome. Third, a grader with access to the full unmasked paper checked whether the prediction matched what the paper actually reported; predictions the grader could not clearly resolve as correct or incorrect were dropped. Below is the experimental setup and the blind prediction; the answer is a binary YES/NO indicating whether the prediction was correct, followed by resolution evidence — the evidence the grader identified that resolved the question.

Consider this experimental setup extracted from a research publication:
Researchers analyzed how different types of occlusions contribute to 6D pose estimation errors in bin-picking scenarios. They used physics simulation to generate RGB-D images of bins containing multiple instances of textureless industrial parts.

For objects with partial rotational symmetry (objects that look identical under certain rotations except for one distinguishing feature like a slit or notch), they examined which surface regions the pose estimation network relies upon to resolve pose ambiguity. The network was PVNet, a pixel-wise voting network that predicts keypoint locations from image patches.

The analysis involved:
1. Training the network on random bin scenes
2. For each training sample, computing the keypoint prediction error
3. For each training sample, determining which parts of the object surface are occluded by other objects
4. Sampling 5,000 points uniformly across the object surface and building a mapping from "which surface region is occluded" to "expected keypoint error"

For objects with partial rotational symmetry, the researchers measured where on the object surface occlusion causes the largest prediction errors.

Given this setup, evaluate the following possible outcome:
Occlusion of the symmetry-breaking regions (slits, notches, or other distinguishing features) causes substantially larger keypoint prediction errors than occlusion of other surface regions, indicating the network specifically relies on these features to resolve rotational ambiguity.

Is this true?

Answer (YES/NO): YES